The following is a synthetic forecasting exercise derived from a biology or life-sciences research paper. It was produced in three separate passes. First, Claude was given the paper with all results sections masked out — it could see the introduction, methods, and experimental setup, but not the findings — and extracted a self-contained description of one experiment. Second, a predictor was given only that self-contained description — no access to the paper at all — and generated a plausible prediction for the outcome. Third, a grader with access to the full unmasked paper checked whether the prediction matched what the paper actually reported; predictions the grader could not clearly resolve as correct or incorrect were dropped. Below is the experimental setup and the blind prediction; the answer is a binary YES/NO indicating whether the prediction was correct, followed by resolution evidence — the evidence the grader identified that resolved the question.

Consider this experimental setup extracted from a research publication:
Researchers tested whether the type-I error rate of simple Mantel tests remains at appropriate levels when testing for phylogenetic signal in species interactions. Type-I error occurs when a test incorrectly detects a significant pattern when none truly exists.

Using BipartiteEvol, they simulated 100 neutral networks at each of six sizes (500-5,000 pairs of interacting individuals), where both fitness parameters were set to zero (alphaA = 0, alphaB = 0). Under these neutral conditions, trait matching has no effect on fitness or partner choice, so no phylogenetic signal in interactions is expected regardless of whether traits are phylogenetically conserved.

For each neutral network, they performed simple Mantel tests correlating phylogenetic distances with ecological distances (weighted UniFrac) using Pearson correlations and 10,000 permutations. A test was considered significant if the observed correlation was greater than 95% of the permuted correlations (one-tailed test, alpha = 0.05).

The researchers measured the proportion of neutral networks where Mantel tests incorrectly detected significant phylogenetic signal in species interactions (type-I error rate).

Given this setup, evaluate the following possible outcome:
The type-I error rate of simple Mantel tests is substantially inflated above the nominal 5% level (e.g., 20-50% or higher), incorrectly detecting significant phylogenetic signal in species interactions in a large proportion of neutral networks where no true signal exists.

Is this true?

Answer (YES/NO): NO